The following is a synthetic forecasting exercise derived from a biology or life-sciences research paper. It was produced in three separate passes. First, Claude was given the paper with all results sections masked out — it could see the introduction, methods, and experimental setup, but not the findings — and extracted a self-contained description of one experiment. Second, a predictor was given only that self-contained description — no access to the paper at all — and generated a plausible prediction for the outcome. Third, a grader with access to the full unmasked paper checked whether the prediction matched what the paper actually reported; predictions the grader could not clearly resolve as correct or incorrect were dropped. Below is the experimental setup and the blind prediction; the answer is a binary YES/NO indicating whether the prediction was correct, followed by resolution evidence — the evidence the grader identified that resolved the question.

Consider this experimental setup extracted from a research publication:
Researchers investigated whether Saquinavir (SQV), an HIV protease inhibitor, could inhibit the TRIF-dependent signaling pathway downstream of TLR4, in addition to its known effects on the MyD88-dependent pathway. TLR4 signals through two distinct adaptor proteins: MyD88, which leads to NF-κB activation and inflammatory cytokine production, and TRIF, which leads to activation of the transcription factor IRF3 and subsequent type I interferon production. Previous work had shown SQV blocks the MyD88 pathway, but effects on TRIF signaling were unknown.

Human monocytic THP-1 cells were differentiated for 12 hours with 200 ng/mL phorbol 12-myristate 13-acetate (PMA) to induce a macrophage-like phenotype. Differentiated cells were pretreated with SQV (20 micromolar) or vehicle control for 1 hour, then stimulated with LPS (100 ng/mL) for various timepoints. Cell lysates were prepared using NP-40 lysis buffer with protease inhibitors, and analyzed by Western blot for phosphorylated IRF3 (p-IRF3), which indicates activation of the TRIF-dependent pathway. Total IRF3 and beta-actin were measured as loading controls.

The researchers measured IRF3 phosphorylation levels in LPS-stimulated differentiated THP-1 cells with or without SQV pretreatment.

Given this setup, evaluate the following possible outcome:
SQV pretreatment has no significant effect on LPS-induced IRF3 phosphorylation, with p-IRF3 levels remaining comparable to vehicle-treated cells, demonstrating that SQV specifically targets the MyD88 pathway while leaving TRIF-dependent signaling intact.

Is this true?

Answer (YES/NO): NO